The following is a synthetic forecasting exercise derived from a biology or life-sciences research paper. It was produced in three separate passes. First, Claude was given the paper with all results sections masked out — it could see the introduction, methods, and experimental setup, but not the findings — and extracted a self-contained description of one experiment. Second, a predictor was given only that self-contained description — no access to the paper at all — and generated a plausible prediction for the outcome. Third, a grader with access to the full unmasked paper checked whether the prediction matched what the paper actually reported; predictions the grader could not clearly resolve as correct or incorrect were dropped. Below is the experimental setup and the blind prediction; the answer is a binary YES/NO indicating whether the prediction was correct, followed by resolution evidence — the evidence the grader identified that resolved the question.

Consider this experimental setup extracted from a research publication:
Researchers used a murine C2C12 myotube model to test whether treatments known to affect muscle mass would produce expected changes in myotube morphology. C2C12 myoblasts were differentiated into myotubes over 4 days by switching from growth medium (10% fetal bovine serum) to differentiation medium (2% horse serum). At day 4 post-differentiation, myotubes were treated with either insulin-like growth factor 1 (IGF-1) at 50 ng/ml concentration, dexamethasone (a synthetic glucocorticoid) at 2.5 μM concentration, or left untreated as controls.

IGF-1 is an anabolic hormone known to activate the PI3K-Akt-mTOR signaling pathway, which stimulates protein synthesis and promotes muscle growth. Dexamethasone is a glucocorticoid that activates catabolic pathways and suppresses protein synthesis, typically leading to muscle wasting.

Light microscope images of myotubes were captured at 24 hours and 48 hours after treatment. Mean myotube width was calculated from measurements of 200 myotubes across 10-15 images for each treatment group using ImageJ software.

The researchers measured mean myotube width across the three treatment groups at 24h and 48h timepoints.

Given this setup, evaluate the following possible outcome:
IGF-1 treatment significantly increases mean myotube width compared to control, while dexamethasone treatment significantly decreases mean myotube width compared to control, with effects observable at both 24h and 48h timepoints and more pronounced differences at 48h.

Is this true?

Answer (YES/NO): NO